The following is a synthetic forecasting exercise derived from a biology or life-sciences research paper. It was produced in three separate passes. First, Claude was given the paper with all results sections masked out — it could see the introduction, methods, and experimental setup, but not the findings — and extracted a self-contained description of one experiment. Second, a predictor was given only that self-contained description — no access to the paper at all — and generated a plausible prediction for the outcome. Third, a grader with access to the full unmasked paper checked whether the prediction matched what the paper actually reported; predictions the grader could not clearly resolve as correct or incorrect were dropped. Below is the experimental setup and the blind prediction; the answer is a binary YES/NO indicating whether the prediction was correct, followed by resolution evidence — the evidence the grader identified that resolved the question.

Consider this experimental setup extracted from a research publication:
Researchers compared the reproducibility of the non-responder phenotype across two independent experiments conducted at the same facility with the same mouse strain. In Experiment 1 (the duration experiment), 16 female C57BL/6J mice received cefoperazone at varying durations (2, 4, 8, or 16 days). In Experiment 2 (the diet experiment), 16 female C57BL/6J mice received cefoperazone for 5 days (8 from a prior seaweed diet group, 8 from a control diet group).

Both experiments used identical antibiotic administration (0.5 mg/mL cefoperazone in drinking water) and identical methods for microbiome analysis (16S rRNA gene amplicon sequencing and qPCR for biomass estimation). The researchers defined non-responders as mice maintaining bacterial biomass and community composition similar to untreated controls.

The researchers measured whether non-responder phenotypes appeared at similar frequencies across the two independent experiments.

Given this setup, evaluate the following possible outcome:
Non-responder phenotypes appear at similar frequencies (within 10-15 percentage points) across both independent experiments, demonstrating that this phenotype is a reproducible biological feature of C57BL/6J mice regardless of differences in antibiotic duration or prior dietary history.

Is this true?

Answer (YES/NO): YES